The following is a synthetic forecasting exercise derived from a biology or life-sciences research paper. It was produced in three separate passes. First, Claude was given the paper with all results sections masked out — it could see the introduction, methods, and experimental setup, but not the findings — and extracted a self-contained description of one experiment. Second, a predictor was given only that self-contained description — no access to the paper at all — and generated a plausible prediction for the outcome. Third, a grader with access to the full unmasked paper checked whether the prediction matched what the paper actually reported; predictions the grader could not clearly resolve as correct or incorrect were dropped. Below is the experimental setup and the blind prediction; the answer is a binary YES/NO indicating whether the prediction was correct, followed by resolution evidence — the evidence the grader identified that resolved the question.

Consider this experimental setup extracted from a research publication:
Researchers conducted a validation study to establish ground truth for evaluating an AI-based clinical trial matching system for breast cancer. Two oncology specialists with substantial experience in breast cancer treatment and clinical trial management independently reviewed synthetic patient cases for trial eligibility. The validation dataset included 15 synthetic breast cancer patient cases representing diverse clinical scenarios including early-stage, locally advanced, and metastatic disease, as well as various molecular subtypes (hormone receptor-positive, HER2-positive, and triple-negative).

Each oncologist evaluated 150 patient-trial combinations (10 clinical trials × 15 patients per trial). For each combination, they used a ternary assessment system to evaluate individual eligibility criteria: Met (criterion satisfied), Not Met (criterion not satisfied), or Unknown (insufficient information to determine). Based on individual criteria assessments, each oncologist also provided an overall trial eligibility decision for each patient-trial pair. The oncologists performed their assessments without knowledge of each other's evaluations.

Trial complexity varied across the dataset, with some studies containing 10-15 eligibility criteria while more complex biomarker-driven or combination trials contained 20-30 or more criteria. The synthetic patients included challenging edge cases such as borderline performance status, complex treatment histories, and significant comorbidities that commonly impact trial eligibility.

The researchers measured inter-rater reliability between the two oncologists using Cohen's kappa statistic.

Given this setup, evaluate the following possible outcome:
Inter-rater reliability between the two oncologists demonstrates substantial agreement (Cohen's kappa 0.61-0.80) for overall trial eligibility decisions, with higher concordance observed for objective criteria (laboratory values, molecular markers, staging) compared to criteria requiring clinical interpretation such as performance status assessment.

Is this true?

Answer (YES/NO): NO